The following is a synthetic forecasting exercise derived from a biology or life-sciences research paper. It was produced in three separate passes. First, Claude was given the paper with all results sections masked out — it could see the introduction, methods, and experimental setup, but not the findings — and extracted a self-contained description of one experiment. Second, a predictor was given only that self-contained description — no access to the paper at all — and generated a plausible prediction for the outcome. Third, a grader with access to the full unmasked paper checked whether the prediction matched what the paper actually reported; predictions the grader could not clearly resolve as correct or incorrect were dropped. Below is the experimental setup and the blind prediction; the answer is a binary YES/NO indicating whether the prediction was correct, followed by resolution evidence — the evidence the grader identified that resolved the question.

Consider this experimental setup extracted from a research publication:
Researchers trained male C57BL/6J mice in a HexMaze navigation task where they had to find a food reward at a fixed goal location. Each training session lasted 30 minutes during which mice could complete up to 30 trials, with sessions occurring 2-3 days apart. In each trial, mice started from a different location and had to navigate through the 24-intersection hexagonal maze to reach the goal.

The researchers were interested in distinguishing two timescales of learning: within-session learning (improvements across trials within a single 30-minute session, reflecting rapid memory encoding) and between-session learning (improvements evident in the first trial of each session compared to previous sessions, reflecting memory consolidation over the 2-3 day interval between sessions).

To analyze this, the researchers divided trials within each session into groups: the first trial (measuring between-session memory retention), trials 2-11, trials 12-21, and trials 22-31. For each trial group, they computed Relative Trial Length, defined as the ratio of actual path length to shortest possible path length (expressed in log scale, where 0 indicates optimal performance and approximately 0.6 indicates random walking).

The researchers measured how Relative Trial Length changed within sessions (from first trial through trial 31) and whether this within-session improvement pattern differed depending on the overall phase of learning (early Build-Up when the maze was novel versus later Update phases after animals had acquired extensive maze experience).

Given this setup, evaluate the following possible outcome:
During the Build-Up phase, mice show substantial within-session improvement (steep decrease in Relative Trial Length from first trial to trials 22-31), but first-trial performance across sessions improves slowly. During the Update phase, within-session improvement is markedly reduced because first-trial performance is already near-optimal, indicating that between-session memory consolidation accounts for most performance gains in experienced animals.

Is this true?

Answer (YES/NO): NO